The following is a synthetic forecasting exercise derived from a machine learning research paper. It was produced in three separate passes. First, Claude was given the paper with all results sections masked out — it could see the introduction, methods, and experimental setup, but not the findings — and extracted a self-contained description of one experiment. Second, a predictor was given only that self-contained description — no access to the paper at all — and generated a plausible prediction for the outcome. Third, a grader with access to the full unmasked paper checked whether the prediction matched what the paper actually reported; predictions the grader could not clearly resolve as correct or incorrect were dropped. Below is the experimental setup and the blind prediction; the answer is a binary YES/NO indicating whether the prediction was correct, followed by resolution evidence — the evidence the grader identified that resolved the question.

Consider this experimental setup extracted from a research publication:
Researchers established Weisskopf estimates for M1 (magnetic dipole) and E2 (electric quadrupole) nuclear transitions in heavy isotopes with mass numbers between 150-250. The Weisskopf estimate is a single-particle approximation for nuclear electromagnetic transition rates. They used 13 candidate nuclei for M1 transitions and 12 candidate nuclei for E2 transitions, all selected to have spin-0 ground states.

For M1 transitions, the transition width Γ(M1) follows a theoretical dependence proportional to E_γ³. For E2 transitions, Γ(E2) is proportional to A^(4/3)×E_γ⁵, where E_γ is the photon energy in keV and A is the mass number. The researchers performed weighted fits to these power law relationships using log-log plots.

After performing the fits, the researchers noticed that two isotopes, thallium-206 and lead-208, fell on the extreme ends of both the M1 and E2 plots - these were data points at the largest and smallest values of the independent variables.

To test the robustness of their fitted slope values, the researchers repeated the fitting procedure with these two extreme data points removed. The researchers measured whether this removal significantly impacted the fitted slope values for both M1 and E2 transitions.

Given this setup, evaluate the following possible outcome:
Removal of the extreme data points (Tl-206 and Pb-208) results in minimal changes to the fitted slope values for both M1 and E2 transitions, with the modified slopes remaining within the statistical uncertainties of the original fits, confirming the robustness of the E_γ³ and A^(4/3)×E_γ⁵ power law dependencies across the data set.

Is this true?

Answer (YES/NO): YES